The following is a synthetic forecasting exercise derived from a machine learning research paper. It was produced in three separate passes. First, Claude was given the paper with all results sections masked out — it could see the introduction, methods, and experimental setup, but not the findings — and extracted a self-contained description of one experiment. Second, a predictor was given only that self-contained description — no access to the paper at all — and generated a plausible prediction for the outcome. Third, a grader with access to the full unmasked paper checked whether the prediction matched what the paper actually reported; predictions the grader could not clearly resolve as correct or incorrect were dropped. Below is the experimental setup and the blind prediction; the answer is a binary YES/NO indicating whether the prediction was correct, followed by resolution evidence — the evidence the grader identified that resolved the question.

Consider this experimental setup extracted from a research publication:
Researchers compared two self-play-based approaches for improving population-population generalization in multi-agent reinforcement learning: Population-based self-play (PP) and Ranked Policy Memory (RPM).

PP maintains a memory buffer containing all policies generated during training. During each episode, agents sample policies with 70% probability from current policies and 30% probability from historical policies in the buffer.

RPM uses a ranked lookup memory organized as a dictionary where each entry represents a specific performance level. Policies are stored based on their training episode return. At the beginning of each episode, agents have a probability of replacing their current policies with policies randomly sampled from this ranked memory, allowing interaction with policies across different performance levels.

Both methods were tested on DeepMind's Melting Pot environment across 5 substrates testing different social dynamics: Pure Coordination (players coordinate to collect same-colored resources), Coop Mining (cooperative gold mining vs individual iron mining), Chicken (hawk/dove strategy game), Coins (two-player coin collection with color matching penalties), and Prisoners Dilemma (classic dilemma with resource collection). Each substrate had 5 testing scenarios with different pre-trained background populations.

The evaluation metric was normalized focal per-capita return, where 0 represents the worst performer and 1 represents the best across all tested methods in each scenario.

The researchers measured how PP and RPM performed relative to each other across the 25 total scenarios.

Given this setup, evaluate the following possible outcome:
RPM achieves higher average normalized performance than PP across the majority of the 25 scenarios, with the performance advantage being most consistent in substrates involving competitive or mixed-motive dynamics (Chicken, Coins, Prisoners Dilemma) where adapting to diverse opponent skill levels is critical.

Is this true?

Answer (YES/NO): NO